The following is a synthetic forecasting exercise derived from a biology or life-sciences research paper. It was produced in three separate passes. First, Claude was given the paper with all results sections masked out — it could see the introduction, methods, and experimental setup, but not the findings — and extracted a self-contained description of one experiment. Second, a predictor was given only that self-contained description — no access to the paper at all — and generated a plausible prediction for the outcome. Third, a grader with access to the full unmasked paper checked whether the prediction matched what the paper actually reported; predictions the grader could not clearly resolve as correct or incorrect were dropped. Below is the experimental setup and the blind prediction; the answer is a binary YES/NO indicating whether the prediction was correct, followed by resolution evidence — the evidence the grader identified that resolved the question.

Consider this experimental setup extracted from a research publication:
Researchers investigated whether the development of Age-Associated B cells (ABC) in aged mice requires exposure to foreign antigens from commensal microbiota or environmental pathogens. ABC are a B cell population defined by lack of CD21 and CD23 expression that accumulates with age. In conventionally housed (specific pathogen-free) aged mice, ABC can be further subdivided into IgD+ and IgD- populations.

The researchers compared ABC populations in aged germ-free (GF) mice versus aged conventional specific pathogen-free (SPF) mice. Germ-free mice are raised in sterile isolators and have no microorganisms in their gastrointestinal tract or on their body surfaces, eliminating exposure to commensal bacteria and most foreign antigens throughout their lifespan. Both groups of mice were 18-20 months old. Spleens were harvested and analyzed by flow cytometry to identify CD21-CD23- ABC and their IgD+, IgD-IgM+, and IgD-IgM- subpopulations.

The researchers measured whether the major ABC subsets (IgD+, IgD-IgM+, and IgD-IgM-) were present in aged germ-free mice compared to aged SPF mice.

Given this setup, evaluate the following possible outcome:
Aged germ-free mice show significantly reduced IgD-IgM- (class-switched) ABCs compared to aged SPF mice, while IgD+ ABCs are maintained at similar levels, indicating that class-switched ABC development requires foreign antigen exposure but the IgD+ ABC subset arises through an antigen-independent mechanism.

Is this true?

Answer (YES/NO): NO